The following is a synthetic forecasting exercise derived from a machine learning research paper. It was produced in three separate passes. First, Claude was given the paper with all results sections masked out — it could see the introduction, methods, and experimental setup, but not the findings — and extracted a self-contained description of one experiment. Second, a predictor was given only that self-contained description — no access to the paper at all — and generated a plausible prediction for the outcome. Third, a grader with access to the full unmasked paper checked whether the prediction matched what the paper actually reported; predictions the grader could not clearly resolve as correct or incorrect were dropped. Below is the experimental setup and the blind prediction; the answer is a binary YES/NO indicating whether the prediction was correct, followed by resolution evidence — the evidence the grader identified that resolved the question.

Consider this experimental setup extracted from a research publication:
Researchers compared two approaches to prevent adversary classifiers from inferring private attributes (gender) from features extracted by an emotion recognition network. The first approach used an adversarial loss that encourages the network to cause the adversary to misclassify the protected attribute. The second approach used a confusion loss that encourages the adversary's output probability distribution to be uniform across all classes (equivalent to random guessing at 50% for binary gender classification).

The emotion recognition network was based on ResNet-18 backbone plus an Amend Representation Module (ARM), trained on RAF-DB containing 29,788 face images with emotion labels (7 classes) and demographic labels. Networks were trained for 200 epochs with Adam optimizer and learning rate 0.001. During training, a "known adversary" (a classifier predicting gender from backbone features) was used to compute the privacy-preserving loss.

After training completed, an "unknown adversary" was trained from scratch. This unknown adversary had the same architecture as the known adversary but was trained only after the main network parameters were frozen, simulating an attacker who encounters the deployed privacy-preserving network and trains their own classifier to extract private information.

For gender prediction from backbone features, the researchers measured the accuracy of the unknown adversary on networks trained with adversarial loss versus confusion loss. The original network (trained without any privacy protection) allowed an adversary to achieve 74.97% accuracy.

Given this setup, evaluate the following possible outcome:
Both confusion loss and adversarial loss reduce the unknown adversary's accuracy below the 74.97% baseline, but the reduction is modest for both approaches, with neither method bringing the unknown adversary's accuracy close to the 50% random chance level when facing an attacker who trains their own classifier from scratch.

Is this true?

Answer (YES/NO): NO